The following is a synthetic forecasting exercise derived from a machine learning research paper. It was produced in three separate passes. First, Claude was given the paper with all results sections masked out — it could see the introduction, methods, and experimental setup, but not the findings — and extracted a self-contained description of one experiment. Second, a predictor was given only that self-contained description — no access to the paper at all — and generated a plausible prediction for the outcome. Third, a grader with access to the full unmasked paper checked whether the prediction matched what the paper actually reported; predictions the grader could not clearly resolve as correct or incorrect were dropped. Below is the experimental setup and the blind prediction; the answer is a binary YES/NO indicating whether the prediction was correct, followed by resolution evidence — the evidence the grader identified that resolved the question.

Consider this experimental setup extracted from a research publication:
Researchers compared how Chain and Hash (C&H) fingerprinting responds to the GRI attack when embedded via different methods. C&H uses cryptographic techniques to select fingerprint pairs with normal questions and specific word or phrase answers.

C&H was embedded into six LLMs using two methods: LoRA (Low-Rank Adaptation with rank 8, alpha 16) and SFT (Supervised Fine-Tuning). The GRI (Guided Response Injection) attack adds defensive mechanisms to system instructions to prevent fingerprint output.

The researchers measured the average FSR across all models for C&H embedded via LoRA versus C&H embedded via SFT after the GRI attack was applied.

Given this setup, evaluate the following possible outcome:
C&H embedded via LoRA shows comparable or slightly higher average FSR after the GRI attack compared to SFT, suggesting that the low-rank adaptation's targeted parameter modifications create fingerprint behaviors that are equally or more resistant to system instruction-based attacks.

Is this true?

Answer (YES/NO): NO